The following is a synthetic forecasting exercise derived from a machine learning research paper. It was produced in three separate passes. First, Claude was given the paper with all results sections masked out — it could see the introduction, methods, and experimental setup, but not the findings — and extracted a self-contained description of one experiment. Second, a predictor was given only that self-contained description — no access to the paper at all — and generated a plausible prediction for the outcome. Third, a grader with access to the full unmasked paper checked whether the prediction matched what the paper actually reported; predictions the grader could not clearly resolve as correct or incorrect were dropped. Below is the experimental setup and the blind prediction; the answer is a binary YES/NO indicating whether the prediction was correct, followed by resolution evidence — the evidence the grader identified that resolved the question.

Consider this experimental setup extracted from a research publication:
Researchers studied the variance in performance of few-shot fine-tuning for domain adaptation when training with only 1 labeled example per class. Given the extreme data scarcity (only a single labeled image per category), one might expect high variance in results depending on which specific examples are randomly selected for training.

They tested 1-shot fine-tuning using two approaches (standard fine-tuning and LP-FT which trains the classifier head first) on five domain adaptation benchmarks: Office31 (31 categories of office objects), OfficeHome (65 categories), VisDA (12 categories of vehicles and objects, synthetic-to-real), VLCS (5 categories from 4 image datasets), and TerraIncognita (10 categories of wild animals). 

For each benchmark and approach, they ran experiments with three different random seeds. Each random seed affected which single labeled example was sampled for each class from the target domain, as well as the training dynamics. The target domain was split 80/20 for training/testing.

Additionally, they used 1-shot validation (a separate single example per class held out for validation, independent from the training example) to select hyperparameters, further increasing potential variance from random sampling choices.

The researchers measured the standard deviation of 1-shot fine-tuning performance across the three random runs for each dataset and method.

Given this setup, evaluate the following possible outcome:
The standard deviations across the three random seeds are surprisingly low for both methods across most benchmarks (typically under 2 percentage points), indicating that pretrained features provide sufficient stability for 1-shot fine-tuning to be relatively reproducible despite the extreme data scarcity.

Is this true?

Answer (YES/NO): YES